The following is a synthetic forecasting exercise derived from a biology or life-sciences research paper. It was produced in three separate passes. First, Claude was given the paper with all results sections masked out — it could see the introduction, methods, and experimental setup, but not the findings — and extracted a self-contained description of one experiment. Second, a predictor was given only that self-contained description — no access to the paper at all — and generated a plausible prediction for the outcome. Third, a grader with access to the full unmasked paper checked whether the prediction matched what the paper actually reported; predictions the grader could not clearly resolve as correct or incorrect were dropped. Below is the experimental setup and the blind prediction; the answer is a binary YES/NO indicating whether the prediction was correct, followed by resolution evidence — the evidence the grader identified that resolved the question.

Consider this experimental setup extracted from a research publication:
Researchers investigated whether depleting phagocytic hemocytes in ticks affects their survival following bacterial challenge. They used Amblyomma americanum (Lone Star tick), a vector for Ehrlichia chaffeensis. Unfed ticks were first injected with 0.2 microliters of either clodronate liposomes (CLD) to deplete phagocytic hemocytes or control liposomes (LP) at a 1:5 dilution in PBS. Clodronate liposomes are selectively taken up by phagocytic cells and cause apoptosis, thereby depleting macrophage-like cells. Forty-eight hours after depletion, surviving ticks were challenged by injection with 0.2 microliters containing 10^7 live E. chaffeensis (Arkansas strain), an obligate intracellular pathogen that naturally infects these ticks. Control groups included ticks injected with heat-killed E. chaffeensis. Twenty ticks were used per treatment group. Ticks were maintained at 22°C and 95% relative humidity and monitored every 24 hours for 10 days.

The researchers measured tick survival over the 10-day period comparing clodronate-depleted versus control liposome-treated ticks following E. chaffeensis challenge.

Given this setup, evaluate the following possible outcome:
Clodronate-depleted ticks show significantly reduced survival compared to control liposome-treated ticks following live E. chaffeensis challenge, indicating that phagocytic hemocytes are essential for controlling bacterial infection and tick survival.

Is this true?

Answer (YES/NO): YES